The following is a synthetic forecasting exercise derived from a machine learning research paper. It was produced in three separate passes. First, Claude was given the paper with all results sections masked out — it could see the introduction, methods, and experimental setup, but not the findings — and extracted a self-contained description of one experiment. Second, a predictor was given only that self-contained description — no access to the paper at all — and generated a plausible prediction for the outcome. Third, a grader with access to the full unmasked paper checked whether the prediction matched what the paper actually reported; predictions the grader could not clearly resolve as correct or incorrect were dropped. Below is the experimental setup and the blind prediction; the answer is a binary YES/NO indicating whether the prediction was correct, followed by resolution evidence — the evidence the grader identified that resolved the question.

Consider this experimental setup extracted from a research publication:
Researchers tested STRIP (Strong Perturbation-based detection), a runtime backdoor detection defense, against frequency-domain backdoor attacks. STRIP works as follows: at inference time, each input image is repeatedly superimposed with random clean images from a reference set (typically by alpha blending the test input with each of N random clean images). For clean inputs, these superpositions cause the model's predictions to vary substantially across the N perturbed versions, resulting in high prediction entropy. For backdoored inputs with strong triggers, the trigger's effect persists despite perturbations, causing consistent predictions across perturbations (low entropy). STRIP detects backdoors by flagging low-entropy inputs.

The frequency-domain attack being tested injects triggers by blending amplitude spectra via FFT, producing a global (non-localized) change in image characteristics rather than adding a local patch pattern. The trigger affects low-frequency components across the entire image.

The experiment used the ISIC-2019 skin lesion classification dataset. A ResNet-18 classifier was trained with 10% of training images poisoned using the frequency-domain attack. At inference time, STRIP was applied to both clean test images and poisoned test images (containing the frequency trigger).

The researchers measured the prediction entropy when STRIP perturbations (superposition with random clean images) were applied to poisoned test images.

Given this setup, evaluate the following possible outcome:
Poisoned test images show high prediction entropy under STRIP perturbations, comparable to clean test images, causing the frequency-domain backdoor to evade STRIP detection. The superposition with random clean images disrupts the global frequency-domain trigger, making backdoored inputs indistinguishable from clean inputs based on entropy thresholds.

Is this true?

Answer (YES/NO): YES